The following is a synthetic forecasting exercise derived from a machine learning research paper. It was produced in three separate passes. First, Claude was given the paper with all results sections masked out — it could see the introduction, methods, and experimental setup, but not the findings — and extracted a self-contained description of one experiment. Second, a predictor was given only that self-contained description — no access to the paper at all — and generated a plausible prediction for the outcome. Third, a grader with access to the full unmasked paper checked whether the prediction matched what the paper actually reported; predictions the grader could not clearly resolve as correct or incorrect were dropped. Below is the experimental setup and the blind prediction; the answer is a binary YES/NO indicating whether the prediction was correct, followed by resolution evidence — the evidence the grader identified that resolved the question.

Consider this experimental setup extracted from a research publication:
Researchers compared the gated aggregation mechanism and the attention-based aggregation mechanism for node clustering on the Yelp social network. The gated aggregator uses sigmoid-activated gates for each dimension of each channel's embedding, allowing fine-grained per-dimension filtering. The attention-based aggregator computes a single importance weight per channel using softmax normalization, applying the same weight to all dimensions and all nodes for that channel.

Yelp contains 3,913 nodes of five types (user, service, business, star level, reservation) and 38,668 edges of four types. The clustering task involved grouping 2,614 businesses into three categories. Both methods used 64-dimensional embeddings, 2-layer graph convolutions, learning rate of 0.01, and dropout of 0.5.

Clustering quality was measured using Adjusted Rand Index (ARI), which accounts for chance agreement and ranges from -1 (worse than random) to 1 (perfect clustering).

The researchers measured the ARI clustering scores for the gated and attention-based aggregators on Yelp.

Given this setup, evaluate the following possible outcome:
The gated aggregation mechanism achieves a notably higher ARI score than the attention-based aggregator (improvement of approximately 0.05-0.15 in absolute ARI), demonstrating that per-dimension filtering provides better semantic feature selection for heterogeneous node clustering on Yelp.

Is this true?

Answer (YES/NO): NO